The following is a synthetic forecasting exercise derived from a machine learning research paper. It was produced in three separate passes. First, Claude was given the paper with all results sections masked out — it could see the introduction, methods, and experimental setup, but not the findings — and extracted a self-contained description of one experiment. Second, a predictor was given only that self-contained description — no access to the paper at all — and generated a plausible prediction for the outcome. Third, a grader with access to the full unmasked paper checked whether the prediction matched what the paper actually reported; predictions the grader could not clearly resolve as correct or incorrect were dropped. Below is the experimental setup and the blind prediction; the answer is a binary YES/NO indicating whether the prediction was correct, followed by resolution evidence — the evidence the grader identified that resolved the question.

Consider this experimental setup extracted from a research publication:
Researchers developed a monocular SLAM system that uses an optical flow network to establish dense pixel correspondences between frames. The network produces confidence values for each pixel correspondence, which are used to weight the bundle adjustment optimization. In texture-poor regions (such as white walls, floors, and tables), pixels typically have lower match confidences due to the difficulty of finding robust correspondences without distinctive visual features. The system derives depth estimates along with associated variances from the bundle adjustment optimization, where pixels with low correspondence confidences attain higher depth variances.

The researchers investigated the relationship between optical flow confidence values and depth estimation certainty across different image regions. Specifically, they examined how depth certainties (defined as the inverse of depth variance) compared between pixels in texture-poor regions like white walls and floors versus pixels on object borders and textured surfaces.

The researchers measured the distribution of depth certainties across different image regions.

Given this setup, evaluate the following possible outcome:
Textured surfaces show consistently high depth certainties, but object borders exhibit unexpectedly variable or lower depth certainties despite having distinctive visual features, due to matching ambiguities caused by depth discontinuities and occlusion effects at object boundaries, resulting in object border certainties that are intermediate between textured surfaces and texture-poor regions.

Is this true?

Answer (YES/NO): NO